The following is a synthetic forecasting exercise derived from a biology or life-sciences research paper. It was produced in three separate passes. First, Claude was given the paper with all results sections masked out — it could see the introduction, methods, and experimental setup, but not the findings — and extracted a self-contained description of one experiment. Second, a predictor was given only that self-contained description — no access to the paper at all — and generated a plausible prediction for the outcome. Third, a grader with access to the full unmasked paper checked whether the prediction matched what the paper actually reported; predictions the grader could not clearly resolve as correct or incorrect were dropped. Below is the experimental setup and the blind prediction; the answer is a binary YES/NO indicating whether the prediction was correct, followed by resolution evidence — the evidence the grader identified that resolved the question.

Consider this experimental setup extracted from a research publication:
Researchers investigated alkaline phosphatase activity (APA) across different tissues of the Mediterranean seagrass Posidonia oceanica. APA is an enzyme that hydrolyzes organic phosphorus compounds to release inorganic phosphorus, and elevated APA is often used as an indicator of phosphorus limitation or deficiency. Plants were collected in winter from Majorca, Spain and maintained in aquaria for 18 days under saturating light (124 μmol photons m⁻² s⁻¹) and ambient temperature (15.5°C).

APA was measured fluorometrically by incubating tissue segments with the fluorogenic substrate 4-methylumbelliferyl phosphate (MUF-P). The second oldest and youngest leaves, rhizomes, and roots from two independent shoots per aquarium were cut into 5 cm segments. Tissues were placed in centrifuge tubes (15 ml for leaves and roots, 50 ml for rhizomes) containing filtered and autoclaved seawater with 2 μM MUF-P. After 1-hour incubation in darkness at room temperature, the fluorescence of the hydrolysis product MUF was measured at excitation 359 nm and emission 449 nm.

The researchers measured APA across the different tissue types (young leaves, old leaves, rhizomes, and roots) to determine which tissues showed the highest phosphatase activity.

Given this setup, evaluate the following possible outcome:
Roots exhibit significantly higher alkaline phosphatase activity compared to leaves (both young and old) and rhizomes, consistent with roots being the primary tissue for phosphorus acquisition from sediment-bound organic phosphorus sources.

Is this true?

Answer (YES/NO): NO